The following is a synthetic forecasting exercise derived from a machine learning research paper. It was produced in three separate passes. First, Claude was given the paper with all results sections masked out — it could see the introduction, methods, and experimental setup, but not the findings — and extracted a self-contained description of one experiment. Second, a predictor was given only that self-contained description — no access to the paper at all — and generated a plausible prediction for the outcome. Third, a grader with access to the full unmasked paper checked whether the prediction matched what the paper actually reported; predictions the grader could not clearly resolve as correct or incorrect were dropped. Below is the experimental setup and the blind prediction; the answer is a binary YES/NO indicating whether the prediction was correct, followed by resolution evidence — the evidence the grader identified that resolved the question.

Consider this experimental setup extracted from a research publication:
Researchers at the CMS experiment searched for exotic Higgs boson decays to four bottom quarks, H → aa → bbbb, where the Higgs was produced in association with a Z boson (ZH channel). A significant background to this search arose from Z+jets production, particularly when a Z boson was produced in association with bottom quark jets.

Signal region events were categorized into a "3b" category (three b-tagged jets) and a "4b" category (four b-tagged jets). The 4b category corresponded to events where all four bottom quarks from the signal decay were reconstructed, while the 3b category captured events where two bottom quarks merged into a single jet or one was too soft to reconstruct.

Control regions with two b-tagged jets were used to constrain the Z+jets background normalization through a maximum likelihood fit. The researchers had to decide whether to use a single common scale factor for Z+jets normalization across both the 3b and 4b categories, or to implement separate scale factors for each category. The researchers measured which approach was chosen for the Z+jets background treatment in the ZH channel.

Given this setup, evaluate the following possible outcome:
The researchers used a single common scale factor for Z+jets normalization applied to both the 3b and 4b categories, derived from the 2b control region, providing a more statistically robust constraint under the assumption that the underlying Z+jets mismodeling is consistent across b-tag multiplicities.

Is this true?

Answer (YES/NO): NO